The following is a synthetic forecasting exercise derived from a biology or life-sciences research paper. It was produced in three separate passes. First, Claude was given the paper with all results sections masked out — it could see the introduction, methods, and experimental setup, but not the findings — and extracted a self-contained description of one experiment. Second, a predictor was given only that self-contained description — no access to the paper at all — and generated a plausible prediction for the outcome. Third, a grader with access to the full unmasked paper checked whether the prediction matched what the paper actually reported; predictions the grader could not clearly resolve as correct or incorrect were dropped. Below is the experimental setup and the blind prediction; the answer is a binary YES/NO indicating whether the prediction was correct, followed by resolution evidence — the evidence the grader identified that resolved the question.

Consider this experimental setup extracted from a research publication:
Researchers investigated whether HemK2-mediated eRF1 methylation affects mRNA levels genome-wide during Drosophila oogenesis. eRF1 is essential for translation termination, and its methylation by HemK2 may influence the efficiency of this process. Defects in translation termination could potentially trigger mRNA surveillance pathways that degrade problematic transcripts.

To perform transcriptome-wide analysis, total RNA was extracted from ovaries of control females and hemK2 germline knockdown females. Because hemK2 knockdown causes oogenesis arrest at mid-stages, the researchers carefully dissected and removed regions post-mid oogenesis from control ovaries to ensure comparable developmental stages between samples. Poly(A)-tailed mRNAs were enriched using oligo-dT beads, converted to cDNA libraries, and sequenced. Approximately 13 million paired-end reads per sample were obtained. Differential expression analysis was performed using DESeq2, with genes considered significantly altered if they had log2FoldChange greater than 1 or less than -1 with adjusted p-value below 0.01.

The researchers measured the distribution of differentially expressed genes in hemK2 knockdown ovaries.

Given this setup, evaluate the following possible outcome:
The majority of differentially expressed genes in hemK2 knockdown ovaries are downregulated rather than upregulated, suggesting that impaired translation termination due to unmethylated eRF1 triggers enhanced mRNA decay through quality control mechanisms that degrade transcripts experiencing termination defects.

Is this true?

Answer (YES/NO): NO